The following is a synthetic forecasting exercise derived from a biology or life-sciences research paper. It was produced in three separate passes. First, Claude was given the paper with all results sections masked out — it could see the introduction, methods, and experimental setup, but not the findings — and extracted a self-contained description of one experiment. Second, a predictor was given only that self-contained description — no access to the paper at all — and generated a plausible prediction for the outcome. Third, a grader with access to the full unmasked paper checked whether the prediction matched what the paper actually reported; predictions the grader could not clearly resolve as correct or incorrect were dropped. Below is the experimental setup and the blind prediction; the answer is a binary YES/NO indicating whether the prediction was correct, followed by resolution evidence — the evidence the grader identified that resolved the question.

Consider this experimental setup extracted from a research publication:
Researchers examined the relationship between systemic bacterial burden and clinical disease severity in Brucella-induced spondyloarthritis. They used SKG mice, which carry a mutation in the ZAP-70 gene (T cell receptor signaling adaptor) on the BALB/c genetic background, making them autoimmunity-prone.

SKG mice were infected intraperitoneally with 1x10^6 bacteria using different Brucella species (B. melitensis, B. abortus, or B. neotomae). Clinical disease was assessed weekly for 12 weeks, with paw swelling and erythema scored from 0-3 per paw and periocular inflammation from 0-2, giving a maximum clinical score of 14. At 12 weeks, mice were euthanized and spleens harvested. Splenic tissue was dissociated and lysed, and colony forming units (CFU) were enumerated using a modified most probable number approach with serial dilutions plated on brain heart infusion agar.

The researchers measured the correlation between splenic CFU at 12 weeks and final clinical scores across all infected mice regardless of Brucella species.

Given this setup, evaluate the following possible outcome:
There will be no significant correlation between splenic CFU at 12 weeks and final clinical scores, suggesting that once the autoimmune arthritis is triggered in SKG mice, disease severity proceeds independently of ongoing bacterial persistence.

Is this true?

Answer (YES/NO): NO